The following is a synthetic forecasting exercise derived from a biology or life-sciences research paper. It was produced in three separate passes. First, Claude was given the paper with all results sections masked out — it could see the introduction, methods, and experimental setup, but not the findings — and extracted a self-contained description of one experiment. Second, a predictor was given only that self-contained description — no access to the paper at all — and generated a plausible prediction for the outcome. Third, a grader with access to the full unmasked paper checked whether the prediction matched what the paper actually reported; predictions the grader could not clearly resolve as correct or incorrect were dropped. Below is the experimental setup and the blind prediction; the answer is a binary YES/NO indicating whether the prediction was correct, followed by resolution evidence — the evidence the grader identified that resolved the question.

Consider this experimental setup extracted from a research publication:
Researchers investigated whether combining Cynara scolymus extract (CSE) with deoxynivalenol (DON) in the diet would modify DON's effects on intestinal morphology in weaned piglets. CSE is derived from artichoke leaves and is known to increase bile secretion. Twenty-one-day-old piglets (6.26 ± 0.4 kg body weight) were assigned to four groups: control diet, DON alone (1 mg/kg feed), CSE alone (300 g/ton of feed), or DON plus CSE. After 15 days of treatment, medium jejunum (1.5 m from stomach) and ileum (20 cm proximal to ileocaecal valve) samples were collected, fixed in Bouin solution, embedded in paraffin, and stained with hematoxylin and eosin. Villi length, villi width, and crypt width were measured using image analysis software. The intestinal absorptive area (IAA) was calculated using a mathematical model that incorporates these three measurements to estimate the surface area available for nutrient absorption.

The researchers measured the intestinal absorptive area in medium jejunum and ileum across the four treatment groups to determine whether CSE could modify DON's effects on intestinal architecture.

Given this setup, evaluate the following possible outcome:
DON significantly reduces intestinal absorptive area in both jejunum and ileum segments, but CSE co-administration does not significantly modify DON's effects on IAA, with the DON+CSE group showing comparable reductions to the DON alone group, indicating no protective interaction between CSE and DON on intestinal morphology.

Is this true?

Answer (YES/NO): NO